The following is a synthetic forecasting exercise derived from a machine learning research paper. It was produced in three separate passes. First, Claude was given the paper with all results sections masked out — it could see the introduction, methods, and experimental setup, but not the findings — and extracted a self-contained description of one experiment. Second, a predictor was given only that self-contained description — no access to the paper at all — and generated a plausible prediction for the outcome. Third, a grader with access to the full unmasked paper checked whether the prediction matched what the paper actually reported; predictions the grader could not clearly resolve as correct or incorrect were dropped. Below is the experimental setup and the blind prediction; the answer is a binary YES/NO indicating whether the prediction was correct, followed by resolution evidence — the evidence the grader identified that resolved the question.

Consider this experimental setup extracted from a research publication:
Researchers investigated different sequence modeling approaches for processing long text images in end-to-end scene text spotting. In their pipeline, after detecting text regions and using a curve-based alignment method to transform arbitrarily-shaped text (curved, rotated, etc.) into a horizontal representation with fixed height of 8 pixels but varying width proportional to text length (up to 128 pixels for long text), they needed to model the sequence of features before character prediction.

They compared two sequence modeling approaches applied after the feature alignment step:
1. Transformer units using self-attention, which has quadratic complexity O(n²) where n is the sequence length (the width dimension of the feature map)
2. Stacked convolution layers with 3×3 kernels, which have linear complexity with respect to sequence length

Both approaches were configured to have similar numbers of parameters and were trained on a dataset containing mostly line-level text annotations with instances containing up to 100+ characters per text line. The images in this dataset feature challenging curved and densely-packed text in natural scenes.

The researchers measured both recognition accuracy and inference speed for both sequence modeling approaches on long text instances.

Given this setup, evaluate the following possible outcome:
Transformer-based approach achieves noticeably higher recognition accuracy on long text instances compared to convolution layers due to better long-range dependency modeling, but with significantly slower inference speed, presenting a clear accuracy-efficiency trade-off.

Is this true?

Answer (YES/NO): YES